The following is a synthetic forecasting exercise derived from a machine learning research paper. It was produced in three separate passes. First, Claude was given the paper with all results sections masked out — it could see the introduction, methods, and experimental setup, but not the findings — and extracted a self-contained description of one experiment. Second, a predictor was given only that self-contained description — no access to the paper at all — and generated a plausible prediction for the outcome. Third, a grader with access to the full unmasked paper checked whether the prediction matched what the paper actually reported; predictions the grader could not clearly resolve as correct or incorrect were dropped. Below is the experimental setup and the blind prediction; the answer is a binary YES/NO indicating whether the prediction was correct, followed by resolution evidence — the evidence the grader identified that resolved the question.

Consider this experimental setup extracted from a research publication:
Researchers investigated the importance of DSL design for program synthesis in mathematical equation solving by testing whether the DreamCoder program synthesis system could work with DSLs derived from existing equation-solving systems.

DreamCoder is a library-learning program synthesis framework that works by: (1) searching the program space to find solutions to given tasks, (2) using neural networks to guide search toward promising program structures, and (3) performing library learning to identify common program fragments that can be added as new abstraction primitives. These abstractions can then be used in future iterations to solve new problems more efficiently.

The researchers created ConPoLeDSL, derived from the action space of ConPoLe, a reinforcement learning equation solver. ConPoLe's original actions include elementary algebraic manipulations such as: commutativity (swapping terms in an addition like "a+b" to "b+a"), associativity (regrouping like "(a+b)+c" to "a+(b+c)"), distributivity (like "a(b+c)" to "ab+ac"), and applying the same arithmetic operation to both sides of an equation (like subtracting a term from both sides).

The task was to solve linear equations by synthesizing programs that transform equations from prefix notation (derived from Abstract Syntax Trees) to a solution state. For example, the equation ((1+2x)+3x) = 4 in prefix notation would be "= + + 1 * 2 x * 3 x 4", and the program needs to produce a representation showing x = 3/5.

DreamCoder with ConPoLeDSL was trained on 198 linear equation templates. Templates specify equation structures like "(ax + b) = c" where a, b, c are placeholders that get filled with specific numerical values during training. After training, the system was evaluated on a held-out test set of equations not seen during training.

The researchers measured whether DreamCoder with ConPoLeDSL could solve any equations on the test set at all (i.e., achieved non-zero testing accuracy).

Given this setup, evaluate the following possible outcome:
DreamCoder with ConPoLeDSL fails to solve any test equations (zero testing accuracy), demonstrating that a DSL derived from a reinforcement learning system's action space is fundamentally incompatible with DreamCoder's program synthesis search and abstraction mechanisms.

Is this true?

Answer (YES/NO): NO